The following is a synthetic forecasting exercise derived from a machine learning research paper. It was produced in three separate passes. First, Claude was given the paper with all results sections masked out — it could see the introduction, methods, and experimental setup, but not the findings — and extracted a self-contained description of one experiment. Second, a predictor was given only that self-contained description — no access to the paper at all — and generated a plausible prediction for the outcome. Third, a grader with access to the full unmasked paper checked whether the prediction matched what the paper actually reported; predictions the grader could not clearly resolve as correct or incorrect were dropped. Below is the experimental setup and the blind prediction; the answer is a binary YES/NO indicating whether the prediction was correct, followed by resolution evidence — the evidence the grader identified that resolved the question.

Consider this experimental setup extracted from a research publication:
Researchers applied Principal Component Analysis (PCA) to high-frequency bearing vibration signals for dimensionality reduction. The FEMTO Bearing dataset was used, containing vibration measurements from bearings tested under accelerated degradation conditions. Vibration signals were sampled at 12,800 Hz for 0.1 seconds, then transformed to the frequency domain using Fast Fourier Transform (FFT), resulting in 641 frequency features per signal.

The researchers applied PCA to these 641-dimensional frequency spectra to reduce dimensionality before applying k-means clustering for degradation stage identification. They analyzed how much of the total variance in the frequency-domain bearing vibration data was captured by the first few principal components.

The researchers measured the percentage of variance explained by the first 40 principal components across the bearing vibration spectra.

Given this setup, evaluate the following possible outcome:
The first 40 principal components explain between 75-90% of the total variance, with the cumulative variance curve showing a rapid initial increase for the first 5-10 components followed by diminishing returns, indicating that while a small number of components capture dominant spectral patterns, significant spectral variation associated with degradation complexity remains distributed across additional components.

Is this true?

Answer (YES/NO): NO